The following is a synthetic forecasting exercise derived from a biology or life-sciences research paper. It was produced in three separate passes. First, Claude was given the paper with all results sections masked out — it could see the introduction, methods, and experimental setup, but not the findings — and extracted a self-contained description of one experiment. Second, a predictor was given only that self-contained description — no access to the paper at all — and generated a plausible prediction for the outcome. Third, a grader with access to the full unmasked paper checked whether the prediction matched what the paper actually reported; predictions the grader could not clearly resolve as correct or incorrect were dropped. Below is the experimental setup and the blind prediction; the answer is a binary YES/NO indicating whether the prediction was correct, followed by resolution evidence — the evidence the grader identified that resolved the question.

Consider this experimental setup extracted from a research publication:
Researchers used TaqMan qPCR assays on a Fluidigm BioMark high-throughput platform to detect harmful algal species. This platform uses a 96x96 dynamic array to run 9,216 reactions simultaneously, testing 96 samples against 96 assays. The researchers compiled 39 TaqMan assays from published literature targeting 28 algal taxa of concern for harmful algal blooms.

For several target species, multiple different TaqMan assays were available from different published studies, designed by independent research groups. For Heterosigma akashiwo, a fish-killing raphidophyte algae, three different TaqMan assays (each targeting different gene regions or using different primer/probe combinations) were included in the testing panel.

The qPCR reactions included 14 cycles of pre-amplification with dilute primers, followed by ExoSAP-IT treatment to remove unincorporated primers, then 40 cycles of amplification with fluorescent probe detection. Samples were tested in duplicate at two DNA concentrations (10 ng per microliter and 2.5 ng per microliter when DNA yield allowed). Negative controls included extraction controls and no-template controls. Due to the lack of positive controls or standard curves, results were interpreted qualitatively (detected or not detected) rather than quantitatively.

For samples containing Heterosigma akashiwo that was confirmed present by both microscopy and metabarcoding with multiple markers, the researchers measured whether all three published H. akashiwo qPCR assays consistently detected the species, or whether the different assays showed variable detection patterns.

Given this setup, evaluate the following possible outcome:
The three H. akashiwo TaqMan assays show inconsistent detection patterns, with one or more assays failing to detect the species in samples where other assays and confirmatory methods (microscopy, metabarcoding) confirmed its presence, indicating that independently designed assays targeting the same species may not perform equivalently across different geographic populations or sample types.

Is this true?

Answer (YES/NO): YES